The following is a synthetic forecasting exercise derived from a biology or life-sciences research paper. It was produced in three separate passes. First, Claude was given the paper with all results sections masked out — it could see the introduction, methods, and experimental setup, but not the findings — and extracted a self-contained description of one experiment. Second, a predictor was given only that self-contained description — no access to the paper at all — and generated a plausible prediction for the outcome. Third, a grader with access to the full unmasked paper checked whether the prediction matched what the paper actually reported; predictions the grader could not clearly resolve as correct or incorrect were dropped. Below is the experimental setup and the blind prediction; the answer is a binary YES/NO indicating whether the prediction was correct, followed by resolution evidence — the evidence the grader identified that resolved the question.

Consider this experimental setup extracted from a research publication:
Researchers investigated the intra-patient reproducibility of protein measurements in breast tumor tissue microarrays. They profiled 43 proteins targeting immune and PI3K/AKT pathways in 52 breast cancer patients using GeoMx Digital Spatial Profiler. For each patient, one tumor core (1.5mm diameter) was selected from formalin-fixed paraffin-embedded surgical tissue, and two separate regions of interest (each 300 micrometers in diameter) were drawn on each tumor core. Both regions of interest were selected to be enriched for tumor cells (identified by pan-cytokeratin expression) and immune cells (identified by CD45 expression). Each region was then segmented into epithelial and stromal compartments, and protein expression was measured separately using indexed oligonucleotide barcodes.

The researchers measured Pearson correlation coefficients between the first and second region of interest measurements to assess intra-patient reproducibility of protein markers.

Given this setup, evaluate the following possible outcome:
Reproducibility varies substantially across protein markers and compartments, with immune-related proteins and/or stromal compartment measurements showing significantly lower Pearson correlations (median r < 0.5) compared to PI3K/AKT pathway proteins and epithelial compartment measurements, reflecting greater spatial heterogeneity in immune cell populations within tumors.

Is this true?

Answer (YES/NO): NO